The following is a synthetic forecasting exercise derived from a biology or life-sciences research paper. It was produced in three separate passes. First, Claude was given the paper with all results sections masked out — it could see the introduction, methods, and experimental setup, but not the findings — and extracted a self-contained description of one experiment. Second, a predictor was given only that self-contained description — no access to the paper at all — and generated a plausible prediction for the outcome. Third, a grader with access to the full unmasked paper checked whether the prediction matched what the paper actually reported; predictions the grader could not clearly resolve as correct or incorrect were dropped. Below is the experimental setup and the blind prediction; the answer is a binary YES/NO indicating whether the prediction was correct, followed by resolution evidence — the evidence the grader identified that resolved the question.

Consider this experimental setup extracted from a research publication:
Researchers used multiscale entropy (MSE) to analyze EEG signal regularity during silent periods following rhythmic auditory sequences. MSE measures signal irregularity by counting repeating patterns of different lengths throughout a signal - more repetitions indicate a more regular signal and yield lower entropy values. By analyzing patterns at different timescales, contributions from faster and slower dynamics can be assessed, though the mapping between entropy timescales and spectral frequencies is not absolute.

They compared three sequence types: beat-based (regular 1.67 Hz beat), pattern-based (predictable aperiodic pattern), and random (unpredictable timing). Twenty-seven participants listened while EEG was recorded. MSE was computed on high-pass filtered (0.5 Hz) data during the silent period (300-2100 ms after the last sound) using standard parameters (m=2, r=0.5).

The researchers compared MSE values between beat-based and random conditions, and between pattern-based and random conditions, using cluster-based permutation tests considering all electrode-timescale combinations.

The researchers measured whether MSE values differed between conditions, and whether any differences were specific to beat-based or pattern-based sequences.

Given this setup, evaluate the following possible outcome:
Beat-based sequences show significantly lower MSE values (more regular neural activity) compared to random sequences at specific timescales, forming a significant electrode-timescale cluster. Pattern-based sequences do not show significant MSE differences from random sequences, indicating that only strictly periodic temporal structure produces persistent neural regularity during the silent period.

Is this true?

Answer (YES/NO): NO